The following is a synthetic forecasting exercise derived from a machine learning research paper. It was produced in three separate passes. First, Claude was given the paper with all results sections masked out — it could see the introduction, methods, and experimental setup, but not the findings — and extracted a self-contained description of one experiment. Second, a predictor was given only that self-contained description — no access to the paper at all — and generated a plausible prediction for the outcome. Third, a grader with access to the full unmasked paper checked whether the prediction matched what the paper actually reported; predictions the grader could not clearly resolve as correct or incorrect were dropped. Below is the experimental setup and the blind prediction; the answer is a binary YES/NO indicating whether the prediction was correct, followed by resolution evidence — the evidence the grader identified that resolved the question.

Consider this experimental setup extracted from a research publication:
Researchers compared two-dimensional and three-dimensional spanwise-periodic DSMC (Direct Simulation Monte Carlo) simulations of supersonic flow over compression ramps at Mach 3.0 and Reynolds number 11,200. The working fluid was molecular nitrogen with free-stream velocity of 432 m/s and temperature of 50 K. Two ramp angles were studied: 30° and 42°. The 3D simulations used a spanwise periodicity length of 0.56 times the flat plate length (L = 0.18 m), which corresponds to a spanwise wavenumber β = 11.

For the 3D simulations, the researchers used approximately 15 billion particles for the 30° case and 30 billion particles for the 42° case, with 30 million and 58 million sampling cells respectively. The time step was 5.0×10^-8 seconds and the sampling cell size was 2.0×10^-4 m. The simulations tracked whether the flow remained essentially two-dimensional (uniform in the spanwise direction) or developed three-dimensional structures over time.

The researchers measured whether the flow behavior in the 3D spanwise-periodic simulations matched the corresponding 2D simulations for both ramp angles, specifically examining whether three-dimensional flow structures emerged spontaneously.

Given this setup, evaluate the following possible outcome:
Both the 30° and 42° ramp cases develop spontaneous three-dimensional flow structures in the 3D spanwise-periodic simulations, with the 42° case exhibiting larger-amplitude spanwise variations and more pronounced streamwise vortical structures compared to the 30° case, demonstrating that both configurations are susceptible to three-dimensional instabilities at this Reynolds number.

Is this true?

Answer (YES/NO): NO